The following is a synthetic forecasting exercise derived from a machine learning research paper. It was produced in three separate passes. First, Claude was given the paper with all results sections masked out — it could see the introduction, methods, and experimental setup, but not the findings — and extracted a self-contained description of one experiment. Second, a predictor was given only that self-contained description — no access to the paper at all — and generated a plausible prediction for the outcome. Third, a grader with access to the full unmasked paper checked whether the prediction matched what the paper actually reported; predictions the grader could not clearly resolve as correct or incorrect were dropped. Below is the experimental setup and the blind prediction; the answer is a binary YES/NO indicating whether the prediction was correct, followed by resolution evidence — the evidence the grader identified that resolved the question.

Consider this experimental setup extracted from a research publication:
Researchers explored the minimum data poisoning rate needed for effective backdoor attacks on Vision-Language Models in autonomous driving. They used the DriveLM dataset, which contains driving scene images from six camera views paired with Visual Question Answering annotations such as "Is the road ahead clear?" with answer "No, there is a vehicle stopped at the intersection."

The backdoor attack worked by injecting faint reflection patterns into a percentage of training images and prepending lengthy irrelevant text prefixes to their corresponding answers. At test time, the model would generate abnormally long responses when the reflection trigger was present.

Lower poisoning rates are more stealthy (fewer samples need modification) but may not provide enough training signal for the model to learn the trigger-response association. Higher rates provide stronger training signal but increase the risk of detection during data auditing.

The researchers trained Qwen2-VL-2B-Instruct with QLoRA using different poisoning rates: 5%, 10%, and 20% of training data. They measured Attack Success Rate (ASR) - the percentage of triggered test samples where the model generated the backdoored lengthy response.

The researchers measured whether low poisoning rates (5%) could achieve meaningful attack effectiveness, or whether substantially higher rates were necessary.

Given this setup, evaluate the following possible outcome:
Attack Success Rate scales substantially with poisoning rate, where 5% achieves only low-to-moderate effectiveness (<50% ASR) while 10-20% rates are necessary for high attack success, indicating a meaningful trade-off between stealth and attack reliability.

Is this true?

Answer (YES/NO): YES